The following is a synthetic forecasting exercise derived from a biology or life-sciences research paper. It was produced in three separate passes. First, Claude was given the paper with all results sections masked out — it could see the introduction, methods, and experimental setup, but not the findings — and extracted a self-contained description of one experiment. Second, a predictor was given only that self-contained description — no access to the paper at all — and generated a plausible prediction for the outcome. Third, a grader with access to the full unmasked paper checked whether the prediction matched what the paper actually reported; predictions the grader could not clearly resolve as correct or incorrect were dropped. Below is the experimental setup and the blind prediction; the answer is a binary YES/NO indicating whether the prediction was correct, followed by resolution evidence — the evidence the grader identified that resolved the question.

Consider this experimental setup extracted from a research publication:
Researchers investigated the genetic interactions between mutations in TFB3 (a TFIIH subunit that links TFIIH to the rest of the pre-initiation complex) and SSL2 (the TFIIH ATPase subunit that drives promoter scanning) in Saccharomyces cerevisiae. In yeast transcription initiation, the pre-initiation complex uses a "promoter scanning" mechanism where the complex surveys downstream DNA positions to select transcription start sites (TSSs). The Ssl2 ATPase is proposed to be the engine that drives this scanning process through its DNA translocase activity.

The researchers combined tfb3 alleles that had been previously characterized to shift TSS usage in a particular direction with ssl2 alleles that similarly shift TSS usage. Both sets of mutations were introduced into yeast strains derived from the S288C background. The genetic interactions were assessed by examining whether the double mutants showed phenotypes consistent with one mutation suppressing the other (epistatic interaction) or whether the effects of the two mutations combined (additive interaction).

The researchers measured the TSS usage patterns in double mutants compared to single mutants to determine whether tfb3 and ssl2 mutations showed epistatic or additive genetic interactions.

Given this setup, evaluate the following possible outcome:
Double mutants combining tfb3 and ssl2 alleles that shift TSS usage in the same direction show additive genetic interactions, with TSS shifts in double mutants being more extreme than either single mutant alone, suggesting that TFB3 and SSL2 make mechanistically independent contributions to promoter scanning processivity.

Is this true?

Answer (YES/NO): YES